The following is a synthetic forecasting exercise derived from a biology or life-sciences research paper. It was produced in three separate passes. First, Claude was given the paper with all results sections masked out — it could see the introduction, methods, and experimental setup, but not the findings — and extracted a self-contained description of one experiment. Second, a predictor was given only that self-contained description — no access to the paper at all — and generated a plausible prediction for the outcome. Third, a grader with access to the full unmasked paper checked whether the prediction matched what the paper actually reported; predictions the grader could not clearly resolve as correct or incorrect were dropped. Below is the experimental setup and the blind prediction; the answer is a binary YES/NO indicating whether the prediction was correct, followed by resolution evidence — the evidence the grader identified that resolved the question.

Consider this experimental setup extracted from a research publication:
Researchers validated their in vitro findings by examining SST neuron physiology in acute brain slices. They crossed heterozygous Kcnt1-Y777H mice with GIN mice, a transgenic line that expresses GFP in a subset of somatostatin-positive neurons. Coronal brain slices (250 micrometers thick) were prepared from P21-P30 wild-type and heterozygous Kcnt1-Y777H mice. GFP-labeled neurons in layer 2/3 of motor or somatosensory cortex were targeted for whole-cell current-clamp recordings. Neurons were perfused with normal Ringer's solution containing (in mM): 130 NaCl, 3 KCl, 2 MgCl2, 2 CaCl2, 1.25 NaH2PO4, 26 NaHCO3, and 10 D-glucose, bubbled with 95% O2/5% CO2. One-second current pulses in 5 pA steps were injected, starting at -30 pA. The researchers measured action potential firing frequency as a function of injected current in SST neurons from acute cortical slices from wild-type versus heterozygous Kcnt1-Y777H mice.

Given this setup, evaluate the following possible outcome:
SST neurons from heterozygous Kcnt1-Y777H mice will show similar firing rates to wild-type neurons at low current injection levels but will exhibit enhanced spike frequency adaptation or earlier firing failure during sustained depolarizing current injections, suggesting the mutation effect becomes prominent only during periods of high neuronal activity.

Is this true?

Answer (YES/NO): NO